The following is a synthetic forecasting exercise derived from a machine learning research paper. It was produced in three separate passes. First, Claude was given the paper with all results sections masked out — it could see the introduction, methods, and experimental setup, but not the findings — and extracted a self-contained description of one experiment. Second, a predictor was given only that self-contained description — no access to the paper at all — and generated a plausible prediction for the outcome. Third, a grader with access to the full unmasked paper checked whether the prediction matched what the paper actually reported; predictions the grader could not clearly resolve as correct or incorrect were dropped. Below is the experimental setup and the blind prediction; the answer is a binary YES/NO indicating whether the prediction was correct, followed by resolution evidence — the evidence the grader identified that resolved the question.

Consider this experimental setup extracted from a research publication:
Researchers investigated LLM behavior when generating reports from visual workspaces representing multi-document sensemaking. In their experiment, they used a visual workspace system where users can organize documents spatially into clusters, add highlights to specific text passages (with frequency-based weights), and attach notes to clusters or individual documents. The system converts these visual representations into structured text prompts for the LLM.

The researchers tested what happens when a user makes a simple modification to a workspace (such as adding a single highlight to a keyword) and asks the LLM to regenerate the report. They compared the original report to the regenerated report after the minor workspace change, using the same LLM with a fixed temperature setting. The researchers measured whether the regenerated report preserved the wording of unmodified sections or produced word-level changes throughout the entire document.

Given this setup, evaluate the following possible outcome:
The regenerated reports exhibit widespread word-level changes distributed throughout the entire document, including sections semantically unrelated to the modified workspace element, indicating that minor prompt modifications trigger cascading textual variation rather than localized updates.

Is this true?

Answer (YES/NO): YES